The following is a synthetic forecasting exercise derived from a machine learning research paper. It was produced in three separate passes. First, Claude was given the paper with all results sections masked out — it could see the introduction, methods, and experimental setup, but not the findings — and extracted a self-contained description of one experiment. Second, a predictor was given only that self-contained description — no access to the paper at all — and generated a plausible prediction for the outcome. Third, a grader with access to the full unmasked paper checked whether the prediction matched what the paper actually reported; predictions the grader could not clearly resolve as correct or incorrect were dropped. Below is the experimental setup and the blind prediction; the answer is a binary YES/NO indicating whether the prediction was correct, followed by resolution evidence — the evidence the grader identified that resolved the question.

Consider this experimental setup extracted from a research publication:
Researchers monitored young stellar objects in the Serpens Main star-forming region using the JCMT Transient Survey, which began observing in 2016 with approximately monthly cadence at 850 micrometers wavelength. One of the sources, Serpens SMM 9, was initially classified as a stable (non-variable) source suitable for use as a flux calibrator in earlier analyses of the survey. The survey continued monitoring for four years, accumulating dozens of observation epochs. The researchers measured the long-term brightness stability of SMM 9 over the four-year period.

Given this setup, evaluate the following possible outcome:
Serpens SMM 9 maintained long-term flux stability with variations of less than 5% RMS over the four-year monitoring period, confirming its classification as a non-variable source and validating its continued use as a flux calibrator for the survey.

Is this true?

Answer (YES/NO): NO